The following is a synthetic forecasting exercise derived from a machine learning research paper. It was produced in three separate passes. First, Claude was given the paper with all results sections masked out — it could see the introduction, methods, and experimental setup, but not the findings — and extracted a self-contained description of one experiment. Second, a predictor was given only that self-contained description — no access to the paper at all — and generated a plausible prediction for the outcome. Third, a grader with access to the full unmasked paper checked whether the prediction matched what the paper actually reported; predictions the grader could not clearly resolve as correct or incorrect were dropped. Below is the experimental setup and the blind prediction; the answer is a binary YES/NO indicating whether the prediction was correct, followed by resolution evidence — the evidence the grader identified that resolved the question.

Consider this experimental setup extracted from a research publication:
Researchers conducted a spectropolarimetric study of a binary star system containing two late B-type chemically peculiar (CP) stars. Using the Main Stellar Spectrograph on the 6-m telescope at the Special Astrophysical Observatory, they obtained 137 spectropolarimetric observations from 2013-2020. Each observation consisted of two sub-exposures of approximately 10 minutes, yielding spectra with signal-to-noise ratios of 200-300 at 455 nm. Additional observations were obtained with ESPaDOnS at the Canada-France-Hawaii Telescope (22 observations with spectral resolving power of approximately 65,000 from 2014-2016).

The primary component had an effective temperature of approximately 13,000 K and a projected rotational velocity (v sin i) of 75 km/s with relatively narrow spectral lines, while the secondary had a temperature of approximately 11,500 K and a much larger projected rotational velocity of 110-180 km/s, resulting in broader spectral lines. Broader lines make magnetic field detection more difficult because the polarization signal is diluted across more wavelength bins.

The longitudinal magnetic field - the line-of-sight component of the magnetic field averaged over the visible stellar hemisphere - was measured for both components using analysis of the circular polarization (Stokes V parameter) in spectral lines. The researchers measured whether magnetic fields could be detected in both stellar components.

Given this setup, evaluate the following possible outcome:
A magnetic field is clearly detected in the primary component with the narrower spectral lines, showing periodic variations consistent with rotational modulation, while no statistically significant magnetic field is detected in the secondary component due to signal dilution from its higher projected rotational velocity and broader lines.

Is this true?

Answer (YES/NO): YES